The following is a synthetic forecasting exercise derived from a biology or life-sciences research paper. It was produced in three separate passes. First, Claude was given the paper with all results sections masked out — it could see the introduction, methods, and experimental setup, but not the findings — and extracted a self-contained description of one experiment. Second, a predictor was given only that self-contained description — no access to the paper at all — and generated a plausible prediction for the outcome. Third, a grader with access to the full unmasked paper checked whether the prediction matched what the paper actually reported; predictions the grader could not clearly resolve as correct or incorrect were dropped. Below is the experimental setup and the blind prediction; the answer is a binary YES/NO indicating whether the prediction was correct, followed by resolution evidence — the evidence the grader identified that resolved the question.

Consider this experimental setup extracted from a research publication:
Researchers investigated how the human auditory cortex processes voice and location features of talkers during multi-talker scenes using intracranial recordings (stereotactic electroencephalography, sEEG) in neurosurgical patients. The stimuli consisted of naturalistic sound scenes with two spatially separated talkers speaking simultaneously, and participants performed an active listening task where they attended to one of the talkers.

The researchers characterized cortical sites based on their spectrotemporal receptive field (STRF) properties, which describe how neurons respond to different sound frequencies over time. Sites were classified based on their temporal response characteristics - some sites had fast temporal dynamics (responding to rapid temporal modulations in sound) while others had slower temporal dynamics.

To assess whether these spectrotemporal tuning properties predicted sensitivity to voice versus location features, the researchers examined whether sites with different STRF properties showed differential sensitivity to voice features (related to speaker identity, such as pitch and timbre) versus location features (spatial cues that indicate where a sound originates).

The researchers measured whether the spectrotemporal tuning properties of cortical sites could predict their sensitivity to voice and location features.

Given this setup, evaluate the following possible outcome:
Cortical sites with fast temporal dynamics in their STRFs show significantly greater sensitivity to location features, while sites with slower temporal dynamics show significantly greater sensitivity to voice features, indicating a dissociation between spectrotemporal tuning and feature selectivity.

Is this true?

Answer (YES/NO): NO